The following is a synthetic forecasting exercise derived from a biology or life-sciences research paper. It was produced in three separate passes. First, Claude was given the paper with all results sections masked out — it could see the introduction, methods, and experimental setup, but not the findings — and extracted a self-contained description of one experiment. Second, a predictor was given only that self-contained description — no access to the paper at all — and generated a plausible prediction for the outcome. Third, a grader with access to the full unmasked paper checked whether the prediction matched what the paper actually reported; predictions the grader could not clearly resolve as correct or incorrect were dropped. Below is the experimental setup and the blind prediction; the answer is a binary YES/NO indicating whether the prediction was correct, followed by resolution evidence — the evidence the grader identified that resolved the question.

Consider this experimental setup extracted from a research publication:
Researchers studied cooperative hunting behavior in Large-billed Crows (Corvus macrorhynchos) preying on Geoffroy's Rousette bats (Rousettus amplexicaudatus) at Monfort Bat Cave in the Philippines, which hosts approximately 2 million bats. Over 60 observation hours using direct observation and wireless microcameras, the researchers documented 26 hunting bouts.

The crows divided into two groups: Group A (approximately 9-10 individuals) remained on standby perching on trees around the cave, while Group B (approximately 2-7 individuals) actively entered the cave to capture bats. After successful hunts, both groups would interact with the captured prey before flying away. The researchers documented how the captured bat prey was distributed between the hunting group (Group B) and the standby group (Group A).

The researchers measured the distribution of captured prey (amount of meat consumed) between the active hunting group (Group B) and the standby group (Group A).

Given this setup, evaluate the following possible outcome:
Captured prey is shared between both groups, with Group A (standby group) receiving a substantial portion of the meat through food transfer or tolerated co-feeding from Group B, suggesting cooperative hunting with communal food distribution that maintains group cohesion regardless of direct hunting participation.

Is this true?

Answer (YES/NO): NO